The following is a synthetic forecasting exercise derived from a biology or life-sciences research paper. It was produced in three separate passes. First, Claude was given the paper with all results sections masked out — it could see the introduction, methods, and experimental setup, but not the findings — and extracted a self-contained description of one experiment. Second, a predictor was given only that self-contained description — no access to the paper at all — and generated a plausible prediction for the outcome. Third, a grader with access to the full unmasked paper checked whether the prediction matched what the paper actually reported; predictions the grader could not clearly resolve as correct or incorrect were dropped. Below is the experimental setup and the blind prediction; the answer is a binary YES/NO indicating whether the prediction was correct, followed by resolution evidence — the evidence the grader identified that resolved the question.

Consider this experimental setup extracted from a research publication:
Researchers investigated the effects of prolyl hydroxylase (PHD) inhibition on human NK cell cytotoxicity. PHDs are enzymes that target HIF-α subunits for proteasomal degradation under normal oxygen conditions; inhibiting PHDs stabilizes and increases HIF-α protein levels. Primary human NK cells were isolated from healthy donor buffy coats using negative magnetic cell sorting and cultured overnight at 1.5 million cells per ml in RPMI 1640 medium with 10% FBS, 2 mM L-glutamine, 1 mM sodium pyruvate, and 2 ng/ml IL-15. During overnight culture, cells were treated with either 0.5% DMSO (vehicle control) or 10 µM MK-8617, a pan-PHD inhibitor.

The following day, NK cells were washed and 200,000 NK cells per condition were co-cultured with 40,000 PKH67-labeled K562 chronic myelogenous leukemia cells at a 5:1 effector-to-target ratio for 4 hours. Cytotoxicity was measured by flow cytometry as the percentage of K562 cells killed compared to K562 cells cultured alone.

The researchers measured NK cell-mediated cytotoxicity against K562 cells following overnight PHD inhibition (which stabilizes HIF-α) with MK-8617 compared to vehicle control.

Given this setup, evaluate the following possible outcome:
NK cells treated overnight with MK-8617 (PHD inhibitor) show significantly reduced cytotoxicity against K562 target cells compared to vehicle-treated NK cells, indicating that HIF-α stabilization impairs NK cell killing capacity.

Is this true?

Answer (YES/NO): NO